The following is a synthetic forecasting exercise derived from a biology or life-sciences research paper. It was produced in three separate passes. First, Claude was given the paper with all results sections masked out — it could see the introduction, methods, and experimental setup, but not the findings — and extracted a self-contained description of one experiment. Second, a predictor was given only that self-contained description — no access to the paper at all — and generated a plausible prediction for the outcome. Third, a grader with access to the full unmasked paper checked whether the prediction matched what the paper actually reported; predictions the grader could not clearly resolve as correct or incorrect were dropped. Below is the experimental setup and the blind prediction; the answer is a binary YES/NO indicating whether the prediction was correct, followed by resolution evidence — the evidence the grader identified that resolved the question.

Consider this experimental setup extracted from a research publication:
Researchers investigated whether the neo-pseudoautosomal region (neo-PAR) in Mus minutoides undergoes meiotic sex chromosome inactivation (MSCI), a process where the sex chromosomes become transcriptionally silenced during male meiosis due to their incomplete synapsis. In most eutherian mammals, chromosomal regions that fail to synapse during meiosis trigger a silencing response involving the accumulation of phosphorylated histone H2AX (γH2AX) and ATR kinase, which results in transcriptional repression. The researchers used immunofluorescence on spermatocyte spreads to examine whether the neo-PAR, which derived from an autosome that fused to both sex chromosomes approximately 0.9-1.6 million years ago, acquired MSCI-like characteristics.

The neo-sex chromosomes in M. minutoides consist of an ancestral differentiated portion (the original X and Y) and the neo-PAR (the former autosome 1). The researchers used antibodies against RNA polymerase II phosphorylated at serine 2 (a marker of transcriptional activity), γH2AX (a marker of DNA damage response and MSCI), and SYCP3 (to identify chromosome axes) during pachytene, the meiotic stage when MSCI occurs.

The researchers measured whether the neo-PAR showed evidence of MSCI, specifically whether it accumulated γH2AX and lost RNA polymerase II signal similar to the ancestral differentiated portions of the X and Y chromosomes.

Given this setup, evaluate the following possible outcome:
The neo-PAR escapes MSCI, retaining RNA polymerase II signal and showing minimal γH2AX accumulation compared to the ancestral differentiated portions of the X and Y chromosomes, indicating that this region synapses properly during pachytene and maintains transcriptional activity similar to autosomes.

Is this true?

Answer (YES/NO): YES